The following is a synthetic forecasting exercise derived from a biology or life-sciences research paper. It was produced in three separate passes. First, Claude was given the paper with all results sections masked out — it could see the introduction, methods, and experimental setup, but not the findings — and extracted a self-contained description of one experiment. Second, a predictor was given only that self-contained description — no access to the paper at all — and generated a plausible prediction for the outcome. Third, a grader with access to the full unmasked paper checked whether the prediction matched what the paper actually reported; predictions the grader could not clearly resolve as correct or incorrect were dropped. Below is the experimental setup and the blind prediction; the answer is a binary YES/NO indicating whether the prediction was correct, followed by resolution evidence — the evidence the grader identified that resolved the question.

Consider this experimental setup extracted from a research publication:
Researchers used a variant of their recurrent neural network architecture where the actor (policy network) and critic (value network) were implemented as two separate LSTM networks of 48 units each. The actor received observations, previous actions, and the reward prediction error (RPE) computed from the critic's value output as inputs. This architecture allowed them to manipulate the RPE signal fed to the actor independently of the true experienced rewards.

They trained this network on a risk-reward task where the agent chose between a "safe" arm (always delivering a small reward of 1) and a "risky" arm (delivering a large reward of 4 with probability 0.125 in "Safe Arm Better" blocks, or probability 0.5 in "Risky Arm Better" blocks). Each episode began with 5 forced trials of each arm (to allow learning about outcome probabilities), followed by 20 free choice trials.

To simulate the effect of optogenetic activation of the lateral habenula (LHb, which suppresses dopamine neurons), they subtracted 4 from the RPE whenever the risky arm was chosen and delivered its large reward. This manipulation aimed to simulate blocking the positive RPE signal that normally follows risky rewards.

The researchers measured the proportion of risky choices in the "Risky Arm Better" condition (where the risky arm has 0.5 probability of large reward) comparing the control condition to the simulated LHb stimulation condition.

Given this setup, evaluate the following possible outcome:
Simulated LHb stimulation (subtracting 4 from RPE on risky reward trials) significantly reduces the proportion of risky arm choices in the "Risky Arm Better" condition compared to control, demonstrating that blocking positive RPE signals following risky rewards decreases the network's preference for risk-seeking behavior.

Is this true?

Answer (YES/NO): YES